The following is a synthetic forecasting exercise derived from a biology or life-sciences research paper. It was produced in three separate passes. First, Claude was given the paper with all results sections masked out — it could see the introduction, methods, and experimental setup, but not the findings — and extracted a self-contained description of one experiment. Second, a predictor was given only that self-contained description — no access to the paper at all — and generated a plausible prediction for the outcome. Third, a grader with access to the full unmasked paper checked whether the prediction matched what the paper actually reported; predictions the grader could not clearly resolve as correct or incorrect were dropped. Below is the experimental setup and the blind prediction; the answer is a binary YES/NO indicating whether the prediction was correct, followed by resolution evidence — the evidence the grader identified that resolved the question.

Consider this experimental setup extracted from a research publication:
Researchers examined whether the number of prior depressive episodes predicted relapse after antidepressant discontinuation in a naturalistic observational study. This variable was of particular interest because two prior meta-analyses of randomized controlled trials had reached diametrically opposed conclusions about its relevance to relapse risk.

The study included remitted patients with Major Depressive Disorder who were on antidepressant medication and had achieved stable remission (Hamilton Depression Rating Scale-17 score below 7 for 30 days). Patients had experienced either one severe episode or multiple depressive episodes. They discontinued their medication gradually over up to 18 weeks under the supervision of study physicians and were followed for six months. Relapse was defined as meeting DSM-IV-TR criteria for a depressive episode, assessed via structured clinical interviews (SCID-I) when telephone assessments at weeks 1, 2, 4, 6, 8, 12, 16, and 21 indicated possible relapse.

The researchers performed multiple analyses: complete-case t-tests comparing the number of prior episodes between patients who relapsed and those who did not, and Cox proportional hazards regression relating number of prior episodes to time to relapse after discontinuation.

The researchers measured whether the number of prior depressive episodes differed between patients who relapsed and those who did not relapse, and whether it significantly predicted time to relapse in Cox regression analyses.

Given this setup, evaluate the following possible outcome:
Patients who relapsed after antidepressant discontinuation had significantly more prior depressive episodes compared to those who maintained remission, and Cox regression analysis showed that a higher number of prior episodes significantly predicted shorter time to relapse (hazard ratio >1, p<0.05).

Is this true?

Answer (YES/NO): NO